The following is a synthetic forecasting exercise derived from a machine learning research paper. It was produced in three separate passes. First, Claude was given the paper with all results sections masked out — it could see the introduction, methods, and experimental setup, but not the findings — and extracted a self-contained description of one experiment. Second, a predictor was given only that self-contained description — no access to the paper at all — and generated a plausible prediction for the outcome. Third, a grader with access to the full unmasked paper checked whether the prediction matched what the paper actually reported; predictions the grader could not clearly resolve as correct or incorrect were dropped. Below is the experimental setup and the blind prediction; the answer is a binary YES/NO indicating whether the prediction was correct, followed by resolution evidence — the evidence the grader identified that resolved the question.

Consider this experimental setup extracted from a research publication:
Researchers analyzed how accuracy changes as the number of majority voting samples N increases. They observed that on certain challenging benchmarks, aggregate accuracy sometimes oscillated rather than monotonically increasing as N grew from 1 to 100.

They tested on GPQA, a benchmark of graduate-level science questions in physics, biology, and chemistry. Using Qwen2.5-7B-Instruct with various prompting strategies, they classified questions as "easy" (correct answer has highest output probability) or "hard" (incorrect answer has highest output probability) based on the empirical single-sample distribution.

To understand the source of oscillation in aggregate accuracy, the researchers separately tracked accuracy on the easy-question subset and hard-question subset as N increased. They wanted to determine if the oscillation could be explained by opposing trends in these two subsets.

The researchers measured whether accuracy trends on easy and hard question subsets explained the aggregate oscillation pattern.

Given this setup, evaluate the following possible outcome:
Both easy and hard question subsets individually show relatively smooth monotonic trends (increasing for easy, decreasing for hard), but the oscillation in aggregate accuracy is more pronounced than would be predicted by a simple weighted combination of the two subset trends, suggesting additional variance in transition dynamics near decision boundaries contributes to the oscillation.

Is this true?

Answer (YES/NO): NO